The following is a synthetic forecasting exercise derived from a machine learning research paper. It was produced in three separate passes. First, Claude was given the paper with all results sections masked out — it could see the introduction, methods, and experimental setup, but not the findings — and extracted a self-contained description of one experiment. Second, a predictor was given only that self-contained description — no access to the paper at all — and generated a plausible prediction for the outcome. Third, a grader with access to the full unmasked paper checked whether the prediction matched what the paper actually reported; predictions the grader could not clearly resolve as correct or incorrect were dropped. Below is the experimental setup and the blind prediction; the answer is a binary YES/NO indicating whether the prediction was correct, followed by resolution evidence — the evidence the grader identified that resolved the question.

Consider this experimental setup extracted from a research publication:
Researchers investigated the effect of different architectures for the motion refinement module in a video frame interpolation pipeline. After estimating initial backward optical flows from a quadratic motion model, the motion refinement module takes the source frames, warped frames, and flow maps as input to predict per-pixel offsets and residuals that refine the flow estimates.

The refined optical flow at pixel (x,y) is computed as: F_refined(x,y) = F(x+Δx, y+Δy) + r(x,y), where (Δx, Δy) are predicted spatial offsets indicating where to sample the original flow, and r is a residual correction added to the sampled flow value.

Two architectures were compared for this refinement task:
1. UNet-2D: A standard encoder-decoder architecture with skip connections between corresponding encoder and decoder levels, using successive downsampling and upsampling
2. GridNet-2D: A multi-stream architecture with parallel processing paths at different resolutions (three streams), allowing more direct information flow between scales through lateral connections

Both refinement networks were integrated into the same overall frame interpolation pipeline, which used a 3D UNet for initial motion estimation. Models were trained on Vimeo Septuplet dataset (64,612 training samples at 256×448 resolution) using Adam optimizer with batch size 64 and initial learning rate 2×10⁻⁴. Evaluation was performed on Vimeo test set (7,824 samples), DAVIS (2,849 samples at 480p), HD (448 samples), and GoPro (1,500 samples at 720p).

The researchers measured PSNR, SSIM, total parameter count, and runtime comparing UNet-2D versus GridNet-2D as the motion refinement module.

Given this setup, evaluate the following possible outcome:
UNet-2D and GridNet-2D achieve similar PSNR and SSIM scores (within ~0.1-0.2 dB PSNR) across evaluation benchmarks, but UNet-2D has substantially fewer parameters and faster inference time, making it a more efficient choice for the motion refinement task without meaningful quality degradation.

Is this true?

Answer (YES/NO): NO